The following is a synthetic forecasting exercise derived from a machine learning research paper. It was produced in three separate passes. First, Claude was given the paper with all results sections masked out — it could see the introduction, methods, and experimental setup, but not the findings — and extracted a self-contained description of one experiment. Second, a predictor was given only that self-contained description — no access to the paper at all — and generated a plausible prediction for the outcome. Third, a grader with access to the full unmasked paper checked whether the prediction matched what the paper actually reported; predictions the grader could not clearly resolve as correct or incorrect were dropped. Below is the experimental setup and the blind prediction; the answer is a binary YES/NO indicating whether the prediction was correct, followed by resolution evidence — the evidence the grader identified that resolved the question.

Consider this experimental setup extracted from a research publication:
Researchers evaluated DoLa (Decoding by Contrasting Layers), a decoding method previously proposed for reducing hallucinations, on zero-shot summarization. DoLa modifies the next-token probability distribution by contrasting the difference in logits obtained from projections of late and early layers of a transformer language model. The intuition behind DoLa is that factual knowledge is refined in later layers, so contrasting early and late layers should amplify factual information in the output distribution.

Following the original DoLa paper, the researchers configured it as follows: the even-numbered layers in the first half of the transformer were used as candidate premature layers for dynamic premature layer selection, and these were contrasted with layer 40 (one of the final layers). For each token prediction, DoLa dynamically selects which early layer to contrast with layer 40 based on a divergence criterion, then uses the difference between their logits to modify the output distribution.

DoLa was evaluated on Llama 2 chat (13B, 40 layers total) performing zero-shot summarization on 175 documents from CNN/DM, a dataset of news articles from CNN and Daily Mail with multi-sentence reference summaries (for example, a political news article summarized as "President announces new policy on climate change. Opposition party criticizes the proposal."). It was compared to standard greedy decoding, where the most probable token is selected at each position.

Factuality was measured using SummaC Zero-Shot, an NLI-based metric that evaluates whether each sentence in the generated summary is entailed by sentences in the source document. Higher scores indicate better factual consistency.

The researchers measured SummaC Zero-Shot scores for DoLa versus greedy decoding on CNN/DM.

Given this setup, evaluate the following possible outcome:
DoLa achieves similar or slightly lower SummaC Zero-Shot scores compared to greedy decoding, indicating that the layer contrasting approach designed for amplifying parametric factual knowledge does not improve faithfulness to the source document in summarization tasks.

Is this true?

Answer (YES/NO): YES